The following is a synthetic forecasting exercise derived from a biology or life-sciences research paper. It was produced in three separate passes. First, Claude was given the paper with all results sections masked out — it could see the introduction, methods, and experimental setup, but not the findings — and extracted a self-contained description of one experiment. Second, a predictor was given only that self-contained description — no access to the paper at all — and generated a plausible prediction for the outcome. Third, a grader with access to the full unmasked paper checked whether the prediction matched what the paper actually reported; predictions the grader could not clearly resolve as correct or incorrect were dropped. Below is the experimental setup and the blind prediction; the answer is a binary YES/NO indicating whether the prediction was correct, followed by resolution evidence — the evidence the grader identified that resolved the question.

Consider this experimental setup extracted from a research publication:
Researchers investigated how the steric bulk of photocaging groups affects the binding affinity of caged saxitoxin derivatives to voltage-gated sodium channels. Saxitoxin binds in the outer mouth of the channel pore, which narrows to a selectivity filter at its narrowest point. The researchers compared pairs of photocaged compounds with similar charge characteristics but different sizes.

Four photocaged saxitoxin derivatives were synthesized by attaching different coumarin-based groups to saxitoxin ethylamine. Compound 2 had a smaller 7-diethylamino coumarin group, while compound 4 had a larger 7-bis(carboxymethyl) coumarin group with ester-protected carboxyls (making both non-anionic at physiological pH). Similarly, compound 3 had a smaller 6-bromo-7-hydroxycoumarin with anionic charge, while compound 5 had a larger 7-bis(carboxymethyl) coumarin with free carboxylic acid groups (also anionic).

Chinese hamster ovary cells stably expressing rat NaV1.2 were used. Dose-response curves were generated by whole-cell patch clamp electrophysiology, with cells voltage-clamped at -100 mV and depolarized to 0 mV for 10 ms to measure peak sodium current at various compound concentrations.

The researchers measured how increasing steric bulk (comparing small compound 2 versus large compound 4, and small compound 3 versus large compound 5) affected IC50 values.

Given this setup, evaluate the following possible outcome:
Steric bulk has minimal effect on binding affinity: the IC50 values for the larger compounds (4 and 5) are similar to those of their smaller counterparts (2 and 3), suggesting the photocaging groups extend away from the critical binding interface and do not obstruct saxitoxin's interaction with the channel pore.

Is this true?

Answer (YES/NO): NO